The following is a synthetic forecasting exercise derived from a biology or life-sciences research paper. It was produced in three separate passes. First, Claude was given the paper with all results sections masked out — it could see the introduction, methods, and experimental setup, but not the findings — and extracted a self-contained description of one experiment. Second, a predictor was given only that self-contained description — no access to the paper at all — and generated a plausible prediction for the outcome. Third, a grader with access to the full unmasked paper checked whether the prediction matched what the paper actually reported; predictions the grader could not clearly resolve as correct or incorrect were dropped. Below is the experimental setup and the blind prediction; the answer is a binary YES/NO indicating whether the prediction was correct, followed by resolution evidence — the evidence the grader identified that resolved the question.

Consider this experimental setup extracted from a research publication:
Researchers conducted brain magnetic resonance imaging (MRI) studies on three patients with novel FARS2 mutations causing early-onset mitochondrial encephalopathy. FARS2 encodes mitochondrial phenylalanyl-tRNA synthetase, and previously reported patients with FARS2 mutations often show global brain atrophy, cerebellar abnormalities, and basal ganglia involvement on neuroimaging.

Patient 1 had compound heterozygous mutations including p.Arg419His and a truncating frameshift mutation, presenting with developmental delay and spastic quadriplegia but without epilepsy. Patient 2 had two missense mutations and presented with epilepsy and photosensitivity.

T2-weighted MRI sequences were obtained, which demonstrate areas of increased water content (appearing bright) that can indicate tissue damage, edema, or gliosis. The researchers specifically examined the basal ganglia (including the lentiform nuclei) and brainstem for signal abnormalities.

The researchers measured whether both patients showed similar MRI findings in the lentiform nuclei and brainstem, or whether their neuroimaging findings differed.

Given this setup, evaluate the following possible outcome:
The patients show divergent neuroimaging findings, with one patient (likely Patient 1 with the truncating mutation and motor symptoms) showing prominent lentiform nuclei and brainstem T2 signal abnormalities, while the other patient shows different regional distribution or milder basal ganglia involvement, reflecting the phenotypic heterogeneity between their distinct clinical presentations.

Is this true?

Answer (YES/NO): NO